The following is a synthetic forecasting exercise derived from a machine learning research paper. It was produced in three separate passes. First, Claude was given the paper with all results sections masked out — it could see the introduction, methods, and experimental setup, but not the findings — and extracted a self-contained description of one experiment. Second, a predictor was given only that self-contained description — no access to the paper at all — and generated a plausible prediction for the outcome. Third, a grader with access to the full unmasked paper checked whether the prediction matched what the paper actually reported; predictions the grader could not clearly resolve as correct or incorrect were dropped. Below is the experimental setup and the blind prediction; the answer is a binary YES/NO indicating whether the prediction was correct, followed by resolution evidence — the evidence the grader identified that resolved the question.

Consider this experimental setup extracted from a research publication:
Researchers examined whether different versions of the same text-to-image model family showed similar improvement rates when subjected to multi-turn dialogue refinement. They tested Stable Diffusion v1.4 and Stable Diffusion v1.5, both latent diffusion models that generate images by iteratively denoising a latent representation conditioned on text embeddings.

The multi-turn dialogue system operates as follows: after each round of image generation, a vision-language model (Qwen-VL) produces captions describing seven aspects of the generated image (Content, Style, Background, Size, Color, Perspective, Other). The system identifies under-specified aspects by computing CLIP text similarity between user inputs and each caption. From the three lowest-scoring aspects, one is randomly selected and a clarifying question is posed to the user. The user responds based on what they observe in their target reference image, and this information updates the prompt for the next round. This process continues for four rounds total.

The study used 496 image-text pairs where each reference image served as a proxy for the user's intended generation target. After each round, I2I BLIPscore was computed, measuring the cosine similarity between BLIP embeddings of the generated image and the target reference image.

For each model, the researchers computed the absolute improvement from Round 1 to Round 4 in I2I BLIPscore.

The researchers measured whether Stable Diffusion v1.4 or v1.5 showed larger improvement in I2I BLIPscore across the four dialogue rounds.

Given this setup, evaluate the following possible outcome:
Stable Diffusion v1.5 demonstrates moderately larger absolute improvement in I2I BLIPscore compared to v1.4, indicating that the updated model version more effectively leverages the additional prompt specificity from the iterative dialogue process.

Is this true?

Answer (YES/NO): NO